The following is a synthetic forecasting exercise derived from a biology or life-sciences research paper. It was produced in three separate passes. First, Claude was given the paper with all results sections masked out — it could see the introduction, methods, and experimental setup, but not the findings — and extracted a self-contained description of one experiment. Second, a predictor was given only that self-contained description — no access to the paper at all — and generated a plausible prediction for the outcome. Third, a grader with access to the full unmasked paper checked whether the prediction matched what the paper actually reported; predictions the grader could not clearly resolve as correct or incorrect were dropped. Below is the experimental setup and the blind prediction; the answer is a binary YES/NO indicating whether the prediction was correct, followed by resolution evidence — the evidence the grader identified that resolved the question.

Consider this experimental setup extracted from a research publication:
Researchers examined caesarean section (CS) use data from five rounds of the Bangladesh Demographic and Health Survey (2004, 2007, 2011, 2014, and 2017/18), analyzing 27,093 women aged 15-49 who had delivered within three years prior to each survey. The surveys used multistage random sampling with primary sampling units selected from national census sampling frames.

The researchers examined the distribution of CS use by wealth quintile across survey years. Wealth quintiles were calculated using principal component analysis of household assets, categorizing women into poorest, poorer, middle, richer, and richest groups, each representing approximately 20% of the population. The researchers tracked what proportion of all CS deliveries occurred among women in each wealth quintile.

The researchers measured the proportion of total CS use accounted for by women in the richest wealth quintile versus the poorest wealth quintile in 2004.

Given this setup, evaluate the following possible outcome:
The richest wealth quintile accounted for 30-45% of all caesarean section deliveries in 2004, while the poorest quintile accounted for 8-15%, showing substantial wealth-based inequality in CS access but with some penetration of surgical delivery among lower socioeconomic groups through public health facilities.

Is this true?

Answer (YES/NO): NO